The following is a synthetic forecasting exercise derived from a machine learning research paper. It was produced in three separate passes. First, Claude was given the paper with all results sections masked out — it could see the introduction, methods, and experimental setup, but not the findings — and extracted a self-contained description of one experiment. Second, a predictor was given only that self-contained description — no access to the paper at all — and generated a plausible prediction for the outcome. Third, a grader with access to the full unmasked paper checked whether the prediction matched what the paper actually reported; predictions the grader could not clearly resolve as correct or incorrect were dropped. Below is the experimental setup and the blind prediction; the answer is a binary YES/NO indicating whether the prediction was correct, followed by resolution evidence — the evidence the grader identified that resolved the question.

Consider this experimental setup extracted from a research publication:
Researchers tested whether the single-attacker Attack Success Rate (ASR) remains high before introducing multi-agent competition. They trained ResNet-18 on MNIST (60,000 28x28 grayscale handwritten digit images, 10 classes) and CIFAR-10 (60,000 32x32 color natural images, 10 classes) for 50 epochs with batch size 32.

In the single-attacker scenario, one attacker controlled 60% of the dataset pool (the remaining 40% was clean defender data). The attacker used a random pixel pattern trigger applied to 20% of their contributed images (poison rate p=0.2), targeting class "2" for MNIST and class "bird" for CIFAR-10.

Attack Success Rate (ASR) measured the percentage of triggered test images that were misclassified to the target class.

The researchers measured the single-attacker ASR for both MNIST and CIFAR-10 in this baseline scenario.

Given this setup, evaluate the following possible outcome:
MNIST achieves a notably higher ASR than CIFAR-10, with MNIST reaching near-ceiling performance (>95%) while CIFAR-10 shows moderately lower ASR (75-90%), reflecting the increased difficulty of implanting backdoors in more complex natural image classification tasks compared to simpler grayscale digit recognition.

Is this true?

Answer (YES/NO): YES